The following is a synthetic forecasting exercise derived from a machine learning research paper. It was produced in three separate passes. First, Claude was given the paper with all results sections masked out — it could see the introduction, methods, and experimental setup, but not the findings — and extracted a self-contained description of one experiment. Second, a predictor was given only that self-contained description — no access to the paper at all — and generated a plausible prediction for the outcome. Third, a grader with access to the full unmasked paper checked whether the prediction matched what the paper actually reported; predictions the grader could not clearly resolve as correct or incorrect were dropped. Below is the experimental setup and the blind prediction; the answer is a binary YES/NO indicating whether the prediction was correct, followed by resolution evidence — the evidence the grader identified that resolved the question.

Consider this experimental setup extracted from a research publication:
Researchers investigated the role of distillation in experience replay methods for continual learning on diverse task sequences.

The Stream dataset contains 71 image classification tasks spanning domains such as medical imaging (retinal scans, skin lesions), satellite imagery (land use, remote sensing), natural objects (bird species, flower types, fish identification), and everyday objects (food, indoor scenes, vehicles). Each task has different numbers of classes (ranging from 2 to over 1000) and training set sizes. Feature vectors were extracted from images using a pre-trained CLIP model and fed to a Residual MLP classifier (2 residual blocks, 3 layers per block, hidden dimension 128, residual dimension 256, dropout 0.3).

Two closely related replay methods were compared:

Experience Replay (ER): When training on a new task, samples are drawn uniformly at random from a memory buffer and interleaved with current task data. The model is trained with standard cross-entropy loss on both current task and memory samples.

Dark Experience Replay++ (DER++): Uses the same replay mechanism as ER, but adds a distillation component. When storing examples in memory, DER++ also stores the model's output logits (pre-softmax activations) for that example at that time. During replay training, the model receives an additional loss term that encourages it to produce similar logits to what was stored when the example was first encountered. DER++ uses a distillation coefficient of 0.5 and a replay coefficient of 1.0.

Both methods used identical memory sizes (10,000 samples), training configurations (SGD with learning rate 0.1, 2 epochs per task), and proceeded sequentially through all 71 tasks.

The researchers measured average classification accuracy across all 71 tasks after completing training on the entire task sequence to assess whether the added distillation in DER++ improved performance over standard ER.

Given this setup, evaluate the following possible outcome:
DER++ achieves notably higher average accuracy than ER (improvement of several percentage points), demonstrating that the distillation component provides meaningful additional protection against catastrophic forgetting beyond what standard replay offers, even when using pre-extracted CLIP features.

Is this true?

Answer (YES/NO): NO